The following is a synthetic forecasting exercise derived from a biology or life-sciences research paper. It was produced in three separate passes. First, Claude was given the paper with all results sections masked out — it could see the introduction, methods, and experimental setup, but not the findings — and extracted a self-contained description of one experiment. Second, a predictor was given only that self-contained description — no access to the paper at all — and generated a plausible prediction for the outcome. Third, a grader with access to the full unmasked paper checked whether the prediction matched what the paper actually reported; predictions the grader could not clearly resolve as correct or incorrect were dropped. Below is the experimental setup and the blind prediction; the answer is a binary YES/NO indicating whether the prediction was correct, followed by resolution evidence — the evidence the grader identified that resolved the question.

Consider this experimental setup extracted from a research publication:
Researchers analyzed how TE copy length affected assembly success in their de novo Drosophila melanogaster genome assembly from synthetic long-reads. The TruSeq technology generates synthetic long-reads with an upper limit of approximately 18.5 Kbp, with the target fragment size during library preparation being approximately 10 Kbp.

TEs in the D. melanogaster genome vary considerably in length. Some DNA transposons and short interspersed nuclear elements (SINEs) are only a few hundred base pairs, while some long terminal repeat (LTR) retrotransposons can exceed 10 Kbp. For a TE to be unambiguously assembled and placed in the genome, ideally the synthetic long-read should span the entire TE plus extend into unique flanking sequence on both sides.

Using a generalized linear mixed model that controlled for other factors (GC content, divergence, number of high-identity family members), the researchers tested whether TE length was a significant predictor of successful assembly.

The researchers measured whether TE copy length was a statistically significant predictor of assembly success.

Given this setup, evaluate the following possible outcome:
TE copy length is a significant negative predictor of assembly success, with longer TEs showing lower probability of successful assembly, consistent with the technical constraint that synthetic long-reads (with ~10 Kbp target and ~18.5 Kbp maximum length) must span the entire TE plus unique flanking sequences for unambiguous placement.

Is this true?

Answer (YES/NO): YES